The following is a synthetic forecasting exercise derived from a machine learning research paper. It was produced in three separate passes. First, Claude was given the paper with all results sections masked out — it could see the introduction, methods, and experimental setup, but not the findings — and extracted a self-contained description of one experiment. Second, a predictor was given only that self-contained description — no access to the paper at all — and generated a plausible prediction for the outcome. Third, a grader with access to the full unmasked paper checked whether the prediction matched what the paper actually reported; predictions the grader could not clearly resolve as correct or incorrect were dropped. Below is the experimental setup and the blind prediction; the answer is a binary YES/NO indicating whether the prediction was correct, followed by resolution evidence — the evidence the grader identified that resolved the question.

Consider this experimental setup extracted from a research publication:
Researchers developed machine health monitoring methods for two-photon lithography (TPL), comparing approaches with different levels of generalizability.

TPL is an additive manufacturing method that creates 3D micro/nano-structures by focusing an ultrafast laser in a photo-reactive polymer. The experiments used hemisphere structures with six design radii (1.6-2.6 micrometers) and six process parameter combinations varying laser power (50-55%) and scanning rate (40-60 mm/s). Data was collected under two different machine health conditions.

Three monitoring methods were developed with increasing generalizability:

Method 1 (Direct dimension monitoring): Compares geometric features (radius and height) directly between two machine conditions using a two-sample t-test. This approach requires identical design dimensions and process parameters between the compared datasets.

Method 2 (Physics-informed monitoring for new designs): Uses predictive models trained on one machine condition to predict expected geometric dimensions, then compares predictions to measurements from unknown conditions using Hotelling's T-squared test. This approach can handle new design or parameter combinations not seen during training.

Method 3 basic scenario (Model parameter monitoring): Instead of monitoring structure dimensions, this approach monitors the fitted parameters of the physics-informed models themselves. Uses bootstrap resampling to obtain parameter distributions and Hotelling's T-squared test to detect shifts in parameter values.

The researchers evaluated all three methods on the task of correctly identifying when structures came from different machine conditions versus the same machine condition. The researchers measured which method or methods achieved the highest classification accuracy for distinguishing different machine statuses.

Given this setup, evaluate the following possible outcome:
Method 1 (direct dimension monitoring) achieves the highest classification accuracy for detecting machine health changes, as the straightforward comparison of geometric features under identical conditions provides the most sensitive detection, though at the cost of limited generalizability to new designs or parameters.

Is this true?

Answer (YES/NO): NO